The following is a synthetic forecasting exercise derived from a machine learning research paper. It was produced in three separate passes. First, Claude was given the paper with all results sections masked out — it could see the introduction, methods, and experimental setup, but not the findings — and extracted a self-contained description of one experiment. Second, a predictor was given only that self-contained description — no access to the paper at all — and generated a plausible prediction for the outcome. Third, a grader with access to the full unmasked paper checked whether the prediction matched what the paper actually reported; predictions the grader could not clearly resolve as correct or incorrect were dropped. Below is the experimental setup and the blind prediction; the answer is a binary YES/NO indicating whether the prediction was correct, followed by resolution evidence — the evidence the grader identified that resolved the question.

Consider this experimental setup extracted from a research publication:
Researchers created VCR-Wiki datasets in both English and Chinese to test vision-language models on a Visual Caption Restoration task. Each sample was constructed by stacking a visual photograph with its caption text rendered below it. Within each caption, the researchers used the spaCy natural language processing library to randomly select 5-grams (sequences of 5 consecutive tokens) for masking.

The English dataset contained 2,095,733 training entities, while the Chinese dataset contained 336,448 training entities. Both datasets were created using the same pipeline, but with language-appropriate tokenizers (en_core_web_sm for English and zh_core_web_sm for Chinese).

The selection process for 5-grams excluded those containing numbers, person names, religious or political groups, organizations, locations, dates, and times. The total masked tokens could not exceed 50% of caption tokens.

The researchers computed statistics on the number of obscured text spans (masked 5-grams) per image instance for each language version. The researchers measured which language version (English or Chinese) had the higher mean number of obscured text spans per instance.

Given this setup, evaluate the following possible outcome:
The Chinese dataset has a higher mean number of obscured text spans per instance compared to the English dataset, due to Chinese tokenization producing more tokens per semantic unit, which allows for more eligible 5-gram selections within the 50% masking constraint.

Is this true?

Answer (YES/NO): YES